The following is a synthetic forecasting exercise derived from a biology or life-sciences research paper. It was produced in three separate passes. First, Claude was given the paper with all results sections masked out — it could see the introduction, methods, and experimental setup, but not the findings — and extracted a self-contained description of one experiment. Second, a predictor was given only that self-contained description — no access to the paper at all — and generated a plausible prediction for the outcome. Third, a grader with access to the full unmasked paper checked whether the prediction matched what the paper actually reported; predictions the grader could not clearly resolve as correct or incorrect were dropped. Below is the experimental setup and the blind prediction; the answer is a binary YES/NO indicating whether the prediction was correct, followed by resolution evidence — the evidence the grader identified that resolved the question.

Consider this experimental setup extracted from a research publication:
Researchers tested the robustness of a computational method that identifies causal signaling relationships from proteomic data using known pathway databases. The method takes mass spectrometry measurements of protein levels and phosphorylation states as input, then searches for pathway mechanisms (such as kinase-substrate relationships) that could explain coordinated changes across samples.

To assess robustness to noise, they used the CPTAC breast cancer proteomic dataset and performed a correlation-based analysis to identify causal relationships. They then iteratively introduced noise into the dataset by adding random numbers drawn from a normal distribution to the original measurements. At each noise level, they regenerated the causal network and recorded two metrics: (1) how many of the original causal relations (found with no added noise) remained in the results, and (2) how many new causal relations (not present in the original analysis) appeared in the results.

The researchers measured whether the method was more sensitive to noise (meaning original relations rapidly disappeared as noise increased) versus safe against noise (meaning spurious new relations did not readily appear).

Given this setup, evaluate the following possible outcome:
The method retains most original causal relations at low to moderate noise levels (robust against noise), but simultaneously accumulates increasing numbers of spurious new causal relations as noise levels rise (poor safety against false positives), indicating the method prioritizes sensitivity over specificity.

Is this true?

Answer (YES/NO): NO